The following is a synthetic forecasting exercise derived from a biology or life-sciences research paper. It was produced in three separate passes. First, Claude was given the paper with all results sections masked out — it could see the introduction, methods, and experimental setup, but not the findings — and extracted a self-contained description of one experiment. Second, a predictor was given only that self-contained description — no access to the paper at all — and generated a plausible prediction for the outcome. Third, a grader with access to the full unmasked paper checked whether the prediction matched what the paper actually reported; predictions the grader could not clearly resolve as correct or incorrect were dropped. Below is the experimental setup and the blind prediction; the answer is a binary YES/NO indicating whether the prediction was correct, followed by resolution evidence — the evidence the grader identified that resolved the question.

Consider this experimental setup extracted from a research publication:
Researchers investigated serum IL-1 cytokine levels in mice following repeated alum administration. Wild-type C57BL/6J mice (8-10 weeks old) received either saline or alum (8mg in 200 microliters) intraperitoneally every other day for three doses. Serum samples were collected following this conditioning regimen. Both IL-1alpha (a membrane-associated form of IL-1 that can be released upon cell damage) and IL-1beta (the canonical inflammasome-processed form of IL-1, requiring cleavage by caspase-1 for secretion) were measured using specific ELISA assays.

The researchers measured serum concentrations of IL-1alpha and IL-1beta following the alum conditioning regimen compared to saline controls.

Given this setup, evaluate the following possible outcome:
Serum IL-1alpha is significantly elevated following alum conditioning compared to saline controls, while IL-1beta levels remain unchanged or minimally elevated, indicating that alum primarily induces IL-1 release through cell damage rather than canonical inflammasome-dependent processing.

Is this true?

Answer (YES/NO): NO